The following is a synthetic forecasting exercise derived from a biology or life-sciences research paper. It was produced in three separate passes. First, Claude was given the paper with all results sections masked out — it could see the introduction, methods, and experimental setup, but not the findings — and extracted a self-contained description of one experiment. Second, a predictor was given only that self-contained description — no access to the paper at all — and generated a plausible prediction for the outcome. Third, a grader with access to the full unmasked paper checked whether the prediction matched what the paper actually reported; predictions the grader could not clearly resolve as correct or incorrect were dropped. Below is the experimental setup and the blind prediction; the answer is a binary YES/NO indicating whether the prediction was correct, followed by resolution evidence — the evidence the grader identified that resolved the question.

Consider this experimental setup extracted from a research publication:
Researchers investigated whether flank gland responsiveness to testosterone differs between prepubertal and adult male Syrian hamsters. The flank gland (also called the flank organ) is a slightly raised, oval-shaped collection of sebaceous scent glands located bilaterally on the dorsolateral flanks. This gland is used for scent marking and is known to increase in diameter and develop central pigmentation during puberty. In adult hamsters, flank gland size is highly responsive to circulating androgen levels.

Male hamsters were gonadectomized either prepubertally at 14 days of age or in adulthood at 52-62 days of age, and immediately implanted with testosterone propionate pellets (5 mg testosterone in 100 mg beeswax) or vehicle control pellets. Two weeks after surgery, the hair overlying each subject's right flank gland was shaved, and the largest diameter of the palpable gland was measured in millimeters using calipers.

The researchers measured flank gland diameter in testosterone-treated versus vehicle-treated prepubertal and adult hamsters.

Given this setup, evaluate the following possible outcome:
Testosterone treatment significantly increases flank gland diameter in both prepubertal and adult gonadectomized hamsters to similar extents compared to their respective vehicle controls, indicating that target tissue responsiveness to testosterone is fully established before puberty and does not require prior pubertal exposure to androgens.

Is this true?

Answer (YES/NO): YES